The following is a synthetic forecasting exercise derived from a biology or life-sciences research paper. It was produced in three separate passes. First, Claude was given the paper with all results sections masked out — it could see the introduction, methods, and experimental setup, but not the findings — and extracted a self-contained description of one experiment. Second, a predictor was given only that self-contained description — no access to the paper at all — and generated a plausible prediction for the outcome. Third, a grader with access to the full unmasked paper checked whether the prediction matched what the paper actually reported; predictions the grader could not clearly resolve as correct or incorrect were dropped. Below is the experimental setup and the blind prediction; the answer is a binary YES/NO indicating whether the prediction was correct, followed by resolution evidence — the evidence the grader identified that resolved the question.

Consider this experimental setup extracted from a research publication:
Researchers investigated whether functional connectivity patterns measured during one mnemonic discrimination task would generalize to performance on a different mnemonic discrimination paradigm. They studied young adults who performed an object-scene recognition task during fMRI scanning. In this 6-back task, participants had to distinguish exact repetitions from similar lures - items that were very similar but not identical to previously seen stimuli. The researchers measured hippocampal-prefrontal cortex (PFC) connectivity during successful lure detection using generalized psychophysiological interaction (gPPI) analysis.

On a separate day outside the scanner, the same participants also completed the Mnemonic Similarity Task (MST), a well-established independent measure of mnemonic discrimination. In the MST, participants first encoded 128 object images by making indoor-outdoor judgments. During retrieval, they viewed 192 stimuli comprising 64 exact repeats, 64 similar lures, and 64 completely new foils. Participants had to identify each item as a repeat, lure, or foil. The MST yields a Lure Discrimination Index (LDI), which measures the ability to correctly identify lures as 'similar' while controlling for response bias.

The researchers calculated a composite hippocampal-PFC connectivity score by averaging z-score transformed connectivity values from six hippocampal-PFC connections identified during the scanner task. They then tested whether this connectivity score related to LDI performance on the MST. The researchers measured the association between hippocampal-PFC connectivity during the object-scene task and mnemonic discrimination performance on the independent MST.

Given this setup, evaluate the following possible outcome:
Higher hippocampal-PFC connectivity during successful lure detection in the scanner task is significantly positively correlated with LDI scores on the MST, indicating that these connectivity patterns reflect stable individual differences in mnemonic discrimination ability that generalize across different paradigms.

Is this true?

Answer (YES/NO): NO